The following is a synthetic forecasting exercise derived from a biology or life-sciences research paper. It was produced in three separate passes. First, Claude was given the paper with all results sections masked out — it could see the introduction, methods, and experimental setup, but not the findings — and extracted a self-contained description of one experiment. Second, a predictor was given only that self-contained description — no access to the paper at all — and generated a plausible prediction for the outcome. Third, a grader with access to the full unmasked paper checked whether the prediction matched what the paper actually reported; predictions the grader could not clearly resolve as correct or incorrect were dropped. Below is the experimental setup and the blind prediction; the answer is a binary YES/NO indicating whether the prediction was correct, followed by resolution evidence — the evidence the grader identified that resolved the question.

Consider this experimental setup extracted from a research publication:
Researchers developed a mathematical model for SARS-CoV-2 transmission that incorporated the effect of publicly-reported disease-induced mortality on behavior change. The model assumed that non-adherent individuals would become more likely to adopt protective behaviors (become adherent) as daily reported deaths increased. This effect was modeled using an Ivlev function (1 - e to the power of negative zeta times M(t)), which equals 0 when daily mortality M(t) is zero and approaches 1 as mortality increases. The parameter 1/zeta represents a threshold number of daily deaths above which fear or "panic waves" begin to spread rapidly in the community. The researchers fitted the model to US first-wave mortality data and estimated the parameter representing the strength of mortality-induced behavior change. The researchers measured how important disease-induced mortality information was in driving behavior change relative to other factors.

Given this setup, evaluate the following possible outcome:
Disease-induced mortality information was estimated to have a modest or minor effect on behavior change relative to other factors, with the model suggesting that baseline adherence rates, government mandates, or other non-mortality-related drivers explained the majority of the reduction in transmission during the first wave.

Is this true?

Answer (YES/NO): NO